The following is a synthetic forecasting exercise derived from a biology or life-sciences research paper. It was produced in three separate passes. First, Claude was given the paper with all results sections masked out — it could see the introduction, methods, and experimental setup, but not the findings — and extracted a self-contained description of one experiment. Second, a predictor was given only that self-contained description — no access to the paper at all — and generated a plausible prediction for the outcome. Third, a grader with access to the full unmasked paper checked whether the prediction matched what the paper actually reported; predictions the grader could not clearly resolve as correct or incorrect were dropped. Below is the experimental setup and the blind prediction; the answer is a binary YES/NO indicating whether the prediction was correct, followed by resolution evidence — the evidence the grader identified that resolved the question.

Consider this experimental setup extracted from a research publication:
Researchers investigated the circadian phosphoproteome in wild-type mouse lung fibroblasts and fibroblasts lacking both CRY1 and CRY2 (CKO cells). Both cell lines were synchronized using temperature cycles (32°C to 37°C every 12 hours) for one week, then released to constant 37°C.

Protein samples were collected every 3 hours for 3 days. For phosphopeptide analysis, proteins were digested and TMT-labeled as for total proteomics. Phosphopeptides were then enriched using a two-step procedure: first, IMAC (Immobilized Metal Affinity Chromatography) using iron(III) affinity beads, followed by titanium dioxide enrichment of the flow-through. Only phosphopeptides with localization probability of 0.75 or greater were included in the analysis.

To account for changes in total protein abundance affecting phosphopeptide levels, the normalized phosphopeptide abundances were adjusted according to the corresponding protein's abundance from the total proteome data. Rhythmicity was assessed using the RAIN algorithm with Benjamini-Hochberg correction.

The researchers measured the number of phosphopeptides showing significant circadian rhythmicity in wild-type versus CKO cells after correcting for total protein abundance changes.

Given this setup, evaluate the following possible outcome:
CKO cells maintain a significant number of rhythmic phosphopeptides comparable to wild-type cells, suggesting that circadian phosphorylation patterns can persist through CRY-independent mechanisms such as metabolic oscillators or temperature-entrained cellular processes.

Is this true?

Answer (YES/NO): NO